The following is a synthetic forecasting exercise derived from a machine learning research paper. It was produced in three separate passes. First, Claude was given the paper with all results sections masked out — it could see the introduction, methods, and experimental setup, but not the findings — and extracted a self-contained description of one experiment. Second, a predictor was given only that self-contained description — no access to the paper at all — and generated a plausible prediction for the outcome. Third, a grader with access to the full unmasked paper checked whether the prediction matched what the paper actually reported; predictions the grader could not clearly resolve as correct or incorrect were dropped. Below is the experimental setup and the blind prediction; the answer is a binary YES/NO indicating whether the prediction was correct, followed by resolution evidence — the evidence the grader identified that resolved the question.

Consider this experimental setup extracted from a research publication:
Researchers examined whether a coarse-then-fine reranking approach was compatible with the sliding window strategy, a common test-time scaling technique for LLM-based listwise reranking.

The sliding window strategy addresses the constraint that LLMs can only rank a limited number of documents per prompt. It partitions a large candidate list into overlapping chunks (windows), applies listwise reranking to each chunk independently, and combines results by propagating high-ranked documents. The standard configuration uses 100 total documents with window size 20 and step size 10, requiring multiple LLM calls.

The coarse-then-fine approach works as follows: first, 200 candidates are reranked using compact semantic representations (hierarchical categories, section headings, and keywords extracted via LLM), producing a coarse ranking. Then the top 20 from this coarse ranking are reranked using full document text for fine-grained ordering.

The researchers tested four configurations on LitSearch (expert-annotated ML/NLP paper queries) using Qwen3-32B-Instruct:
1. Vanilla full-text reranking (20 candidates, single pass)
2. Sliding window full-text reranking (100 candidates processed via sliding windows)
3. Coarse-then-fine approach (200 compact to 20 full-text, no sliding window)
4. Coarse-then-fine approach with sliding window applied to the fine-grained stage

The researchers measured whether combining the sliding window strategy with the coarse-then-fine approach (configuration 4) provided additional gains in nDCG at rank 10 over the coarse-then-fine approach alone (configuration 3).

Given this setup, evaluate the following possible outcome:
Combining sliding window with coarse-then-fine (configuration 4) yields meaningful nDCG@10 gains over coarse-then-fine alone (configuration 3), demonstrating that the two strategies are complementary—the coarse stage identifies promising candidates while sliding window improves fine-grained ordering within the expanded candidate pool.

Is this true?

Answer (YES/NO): YES